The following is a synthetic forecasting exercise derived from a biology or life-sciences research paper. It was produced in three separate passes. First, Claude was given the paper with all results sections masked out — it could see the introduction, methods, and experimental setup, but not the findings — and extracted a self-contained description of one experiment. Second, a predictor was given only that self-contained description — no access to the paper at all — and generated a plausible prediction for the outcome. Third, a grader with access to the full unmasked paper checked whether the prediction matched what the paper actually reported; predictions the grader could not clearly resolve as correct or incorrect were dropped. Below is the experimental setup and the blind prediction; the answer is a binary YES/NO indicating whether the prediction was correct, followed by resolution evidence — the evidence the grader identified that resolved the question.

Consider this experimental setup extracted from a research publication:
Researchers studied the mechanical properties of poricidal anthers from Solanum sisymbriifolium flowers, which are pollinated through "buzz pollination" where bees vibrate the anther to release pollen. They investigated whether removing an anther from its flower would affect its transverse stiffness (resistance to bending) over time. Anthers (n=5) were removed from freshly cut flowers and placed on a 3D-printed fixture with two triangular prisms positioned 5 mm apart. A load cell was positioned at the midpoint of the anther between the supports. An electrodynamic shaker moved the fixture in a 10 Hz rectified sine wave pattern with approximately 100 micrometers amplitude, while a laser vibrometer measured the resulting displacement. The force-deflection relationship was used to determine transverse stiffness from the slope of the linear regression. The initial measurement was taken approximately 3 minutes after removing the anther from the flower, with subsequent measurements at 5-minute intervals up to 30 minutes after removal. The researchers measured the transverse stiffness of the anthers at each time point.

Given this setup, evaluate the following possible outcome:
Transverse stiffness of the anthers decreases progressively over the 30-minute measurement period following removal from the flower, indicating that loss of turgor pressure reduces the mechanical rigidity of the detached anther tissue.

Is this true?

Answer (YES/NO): YES